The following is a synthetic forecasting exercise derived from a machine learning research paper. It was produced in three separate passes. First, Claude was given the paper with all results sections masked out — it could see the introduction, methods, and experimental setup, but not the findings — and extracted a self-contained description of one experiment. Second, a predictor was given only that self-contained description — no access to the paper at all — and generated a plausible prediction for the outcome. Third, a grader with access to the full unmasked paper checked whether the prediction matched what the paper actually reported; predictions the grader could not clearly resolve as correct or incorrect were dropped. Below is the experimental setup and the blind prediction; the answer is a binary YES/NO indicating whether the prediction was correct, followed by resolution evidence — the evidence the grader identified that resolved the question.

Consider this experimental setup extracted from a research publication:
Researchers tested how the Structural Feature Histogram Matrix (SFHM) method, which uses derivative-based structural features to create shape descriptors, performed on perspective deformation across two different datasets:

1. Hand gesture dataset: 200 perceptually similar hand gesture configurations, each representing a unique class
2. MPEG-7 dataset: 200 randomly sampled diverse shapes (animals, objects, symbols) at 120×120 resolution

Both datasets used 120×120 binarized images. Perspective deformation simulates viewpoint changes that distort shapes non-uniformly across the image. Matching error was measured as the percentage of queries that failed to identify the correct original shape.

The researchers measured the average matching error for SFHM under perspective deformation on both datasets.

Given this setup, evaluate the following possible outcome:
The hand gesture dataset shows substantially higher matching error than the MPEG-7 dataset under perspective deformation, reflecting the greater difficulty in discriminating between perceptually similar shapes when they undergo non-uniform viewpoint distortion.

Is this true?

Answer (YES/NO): YES